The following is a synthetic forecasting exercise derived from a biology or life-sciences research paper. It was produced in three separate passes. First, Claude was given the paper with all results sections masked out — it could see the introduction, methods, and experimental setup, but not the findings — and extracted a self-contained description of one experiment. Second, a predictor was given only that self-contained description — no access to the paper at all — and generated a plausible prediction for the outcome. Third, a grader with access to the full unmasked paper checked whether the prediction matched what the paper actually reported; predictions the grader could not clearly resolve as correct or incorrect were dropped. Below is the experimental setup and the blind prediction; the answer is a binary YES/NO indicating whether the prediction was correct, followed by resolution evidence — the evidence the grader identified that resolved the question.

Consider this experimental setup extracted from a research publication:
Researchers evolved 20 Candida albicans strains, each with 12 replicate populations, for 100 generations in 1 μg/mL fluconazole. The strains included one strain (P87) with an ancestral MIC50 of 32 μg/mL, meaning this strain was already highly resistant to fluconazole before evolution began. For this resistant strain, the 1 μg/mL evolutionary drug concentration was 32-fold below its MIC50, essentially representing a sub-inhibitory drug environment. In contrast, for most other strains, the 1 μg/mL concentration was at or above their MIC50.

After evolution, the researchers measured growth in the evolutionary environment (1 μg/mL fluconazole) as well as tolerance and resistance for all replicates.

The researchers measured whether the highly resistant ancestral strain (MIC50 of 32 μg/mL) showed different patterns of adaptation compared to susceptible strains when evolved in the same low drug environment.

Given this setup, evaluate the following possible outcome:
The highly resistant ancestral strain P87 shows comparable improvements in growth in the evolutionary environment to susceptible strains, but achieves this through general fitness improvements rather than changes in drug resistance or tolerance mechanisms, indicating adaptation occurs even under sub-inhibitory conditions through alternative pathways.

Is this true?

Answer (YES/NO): NO